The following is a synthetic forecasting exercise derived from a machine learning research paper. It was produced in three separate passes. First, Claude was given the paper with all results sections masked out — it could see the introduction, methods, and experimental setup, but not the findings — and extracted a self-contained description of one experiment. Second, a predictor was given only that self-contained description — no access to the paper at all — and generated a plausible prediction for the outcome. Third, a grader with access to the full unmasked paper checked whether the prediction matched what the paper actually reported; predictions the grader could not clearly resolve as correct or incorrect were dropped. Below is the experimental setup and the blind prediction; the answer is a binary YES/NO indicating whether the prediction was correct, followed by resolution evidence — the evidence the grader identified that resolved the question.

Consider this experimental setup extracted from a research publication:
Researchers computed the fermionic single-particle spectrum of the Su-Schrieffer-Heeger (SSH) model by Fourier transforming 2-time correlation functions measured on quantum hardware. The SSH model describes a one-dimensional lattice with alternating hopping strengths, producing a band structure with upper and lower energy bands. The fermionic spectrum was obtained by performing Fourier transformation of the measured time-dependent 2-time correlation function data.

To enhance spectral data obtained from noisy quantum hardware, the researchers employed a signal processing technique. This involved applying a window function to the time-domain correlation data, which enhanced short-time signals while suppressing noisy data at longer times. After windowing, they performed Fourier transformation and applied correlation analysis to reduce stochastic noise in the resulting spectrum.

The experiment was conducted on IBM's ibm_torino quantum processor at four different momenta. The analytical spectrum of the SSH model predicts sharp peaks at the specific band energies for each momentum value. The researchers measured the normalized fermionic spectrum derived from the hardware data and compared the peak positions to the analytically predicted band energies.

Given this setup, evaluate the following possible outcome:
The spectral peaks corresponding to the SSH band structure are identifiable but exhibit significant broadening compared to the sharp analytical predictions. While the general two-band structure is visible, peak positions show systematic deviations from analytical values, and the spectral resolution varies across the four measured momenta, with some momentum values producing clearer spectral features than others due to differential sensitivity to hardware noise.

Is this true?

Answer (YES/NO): NO